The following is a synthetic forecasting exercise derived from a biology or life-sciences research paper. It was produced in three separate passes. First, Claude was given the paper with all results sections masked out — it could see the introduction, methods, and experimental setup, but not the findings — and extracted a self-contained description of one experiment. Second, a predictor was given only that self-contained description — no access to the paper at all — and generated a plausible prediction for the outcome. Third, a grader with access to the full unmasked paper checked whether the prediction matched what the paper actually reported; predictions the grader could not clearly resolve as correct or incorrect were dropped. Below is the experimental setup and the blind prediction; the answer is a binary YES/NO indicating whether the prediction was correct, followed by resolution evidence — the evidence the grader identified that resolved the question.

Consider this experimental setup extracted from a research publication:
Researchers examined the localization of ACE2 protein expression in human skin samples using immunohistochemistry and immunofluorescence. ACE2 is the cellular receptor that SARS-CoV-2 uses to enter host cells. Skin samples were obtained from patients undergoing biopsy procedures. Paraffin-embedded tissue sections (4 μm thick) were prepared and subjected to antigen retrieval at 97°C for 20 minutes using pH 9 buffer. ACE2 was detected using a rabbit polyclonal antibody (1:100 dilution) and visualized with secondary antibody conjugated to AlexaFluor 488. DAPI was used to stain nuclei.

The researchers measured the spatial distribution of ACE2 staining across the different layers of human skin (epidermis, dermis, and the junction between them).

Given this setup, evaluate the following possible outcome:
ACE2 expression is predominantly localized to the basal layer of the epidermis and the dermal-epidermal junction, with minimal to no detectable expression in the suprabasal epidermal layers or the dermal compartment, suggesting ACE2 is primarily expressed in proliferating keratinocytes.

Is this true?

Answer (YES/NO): NO